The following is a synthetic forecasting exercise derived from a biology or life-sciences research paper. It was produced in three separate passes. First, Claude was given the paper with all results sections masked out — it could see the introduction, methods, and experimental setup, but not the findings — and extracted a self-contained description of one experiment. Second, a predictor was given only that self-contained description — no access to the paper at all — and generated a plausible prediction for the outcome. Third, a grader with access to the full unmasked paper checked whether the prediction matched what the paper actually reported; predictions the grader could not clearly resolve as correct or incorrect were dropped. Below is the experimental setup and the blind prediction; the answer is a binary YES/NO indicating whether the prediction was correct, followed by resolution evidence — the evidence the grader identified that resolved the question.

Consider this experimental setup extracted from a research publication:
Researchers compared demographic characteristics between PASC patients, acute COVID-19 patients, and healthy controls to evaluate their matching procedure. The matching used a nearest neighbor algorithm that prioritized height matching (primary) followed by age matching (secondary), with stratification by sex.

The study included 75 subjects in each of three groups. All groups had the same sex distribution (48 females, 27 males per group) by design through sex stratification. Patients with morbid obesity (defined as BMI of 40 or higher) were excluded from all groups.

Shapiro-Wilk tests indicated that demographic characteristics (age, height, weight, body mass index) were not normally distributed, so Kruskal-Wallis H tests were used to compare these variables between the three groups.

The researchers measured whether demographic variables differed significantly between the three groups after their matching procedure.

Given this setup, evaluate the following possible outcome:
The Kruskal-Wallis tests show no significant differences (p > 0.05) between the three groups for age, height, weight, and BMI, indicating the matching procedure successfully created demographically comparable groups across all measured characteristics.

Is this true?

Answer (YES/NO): NO